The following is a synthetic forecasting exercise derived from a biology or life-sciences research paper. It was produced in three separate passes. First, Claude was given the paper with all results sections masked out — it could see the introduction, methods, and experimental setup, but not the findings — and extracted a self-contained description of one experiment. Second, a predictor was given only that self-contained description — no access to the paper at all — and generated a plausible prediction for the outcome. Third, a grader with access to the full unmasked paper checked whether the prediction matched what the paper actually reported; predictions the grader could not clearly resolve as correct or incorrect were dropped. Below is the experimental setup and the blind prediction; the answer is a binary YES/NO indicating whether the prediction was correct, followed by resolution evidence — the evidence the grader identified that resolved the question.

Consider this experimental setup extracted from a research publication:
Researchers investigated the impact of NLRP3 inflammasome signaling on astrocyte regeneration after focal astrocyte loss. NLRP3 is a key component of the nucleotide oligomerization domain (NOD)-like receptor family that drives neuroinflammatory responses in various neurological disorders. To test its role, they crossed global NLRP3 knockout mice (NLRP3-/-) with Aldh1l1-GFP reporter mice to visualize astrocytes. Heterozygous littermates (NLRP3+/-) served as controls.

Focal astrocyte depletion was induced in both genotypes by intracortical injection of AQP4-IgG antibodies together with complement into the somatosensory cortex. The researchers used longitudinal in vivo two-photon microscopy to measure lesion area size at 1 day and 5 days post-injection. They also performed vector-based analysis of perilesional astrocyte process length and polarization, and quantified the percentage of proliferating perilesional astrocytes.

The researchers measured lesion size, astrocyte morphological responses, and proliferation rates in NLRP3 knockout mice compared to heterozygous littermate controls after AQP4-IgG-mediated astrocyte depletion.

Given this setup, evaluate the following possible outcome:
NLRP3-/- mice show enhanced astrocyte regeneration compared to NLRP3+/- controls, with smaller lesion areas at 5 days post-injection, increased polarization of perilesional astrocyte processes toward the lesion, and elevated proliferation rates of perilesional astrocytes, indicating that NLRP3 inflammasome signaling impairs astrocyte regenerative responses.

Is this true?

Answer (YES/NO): NO